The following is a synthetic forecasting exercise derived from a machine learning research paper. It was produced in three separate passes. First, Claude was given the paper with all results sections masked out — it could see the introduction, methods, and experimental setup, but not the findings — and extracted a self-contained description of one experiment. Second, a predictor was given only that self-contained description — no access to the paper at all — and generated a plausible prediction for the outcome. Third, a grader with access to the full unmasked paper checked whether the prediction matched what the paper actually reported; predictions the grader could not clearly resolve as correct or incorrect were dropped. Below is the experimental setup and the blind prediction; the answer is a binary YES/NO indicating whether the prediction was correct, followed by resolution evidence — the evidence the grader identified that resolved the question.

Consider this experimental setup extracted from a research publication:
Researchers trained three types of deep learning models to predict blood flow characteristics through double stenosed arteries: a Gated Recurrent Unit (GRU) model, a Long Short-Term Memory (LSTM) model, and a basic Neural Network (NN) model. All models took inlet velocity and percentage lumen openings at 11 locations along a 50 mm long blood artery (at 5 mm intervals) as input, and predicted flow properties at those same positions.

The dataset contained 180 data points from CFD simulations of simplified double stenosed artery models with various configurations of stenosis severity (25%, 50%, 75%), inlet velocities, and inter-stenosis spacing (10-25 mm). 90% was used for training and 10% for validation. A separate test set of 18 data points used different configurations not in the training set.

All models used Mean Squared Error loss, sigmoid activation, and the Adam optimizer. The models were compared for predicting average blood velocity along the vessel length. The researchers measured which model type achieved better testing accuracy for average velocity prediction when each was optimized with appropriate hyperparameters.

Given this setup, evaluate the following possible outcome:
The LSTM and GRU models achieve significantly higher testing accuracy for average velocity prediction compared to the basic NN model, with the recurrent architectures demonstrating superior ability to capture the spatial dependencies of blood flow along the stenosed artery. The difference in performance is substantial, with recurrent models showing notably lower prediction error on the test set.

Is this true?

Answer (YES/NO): NO